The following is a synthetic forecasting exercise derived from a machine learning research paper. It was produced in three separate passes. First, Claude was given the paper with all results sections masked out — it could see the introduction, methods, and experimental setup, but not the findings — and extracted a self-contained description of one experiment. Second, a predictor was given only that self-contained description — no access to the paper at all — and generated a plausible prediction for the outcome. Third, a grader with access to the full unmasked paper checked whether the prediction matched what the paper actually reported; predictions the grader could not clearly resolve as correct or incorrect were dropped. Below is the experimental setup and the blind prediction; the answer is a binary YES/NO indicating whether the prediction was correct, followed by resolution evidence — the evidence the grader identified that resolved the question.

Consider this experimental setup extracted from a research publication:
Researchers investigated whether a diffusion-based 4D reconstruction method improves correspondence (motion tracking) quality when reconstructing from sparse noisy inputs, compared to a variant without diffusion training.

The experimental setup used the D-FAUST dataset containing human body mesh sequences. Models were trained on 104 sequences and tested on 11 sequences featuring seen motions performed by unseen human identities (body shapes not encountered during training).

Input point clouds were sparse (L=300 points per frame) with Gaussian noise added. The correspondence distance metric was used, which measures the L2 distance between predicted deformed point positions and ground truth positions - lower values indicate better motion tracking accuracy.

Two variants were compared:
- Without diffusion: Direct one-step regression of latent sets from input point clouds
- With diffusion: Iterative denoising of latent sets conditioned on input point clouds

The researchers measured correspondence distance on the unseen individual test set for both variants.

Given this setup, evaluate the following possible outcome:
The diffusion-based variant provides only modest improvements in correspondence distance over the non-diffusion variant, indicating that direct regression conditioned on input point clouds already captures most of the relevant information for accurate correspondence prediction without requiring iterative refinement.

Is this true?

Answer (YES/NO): NO